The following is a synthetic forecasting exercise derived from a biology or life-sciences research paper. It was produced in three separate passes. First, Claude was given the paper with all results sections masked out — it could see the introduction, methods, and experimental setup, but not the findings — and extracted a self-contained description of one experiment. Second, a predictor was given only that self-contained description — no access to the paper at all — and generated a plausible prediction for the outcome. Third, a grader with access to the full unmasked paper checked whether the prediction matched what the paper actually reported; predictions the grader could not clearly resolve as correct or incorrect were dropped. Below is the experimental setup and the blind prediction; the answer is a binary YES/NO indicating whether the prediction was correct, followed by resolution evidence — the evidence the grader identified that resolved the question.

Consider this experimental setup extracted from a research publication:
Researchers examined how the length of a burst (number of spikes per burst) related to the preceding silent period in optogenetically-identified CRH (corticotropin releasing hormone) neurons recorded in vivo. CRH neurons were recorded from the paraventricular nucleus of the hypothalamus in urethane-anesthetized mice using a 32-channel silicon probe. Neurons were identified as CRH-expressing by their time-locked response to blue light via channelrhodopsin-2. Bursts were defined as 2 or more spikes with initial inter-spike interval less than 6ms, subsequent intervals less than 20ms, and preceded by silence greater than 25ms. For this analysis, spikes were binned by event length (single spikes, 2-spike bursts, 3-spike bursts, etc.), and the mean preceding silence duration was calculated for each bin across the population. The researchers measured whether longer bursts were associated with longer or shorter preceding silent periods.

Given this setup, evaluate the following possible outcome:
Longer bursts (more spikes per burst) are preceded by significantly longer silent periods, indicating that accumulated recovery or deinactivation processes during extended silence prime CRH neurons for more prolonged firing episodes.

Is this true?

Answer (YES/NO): YES